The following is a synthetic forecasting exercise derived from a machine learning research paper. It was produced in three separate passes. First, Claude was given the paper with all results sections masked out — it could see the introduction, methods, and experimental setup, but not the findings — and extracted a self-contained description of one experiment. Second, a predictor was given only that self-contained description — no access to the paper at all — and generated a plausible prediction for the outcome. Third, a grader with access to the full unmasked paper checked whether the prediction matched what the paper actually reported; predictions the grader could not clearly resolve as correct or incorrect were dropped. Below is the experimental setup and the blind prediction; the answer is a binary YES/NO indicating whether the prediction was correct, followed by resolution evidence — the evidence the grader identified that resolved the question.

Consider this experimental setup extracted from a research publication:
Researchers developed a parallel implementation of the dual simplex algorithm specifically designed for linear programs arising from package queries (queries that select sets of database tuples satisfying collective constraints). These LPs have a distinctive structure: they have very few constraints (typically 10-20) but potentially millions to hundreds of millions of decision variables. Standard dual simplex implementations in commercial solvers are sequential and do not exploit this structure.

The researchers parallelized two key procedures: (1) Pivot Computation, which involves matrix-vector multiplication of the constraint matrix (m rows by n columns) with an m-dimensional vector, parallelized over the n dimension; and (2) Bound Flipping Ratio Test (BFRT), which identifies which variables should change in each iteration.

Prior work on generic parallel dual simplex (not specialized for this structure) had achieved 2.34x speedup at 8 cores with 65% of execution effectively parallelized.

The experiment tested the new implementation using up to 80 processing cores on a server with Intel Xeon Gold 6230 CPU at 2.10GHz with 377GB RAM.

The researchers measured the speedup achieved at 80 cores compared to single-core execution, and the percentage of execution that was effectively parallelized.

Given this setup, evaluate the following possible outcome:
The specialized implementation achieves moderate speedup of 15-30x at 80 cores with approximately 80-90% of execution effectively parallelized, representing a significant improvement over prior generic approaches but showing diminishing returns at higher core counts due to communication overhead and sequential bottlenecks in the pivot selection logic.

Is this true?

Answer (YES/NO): NO